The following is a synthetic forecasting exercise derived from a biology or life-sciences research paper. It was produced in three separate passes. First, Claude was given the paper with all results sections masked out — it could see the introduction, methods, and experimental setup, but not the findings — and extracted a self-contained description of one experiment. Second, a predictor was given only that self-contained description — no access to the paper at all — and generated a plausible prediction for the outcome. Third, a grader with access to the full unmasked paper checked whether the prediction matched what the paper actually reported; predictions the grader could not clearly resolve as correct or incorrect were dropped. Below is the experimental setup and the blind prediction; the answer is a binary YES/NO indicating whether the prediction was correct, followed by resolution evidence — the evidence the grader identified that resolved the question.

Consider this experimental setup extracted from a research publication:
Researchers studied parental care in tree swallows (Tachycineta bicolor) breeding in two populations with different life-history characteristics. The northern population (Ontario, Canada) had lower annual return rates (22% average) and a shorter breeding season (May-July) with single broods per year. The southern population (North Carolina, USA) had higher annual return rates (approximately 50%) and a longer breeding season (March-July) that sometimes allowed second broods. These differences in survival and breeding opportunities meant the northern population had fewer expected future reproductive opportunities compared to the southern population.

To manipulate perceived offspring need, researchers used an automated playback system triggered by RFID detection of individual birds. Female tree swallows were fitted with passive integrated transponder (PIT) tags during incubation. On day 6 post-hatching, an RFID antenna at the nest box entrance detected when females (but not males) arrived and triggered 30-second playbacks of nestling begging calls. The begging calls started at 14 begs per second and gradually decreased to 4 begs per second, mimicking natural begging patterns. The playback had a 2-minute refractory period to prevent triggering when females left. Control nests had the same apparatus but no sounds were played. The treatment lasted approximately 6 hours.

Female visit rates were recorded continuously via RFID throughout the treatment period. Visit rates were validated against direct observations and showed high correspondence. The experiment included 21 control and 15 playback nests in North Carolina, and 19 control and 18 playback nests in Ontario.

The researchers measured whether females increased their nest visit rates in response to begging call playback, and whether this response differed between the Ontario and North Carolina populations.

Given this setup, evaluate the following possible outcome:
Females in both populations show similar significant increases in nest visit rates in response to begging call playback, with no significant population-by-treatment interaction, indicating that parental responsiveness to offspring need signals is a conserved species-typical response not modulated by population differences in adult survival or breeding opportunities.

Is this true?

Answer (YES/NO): YES